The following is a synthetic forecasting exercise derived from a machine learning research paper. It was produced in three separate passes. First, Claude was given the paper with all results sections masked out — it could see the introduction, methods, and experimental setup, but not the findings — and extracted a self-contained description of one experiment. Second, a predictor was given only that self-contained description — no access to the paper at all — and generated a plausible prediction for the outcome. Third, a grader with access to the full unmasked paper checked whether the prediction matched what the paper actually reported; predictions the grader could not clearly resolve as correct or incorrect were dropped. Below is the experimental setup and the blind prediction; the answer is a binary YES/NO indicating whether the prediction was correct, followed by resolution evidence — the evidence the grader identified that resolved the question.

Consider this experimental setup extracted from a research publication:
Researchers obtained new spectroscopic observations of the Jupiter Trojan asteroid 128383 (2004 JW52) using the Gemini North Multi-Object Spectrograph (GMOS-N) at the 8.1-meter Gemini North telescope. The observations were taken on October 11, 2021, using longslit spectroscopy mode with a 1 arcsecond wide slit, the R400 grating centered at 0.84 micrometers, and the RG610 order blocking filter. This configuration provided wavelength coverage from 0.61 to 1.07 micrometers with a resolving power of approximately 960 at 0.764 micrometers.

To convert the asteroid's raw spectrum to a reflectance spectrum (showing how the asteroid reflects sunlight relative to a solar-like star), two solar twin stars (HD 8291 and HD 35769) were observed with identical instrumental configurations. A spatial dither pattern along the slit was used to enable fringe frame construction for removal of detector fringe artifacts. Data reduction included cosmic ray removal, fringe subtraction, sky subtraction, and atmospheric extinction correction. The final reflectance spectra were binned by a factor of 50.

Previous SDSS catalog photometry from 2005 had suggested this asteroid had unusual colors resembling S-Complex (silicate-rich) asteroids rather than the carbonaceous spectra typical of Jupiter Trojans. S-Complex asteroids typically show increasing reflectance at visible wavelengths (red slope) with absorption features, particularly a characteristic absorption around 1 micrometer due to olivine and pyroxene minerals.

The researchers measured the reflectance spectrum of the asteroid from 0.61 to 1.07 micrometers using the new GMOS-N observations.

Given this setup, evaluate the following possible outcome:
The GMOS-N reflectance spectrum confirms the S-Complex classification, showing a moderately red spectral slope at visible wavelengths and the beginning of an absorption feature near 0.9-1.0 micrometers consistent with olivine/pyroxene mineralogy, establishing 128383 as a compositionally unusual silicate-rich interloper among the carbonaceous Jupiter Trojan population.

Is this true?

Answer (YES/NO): NO